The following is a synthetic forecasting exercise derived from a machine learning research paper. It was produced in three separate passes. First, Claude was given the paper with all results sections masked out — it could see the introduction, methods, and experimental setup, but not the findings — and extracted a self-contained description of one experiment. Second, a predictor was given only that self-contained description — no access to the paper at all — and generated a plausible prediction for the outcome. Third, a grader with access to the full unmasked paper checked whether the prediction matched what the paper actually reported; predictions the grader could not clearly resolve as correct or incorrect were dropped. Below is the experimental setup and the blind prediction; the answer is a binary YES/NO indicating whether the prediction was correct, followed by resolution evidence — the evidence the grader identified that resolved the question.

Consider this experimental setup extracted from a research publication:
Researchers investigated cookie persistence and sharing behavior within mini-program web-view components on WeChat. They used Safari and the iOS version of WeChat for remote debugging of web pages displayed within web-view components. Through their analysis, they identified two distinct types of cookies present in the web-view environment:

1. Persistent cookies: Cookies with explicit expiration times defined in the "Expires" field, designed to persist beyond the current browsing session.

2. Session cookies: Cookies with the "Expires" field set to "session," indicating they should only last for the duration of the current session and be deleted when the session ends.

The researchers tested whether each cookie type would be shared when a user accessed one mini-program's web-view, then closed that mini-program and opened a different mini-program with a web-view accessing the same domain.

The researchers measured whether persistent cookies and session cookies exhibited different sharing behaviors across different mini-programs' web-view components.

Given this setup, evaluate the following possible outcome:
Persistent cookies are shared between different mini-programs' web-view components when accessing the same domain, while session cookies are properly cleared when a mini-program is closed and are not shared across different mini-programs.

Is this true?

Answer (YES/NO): NO